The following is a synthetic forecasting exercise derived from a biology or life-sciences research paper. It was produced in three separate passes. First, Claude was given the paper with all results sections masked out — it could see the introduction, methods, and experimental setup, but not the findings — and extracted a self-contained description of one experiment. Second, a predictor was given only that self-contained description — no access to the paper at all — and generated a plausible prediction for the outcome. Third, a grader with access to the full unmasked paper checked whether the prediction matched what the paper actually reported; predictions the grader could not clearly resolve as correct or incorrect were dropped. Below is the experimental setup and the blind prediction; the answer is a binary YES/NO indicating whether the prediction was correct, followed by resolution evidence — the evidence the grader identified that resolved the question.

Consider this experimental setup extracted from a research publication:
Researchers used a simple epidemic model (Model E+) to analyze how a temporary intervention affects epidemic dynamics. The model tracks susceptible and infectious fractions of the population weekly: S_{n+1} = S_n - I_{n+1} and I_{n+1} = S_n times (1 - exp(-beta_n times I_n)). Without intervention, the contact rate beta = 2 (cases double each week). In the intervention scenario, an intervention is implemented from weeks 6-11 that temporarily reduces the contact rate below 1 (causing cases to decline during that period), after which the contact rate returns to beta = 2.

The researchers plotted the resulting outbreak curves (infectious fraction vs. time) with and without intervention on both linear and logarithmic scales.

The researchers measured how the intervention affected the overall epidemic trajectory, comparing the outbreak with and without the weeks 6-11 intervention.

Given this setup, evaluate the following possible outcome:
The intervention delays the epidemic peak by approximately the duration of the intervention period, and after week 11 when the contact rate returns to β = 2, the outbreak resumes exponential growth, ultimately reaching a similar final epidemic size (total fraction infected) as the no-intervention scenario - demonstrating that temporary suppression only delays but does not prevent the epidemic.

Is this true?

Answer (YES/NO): YES